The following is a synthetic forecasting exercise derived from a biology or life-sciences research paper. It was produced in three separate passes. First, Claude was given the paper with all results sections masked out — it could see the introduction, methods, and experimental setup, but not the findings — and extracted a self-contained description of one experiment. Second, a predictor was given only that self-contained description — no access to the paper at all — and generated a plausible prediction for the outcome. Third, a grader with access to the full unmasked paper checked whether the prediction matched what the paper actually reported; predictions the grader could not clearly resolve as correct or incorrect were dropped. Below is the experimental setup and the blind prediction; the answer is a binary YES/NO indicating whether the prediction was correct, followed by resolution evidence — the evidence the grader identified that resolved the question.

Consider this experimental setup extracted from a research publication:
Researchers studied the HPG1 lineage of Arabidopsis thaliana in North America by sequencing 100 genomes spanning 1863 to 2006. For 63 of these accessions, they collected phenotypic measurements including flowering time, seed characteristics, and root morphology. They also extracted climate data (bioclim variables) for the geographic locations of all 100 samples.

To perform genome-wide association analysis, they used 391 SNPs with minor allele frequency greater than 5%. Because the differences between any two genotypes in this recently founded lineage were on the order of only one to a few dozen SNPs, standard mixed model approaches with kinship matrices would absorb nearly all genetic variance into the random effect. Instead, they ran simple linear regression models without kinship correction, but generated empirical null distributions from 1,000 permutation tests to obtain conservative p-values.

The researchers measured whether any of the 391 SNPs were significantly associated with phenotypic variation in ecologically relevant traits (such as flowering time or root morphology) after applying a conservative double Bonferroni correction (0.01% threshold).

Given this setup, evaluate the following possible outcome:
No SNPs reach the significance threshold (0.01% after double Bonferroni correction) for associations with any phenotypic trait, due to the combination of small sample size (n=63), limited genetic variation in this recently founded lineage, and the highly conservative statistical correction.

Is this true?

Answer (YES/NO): NO